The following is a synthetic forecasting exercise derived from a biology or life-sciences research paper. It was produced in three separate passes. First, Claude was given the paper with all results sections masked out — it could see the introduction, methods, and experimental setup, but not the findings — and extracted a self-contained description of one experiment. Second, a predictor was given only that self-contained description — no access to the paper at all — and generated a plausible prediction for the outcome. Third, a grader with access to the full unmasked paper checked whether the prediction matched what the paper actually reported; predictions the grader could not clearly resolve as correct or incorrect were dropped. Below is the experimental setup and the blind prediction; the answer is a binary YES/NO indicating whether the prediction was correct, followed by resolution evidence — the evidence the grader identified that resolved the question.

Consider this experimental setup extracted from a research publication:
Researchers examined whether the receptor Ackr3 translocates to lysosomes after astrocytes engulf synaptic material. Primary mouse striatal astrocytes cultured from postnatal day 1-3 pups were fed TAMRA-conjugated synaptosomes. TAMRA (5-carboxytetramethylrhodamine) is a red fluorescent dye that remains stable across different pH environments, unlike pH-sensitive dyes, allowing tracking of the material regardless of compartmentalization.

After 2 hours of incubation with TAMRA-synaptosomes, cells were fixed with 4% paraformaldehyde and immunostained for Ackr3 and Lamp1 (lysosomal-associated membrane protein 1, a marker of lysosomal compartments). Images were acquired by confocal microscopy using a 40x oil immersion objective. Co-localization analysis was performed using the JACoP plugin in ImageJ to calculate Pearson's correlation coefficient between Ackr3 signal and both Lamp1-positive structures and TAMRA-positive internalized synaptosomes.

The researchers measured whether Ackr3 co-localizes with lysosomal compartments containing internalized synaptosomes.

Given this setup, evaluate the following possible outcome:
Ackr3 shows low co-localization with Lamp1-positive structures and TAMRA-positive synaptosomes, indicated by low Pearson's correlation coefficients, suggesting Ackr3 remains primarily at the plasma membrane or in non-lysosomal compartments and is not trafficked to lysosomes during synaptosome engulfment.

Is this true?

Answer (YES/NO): NO